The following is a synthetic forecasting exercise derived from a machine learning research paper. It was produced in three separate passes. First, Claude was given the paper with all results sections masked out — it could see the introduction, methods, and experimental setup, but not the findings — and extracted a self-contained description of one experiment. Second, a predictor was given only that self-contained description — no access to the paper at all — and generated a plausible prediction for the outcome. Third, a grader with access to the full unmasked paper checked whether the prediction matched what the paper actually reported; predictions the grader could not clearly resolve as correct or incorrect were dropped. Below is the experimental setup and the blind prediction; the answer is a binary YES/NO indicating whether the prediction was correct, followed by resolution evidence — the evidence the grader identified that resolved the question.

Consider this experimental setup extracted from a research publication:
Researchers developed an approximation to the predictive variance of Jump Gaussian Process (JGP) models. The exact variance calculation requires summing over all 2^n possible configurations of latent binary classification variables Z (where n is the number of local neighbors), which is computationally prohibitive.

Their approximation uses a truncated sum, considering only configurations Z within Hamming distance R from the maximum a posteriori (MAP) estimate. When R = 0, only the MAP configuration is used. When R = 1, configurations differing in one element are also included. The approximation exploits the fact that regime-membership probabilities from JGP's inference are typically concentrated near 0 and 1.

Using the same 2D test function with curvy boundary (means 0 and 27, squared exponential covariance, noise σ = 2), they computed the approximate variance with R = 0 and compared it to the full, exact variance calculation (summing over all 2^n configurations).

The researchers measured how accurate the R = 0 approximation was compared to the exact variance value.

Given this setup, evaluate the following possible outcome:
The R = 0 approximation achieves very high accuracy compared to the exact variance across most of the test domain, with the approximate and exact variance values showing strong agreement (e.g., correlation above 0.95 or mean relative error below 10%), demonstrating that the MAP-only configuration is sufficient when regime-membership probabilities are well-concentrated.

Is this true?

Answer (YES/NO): YES